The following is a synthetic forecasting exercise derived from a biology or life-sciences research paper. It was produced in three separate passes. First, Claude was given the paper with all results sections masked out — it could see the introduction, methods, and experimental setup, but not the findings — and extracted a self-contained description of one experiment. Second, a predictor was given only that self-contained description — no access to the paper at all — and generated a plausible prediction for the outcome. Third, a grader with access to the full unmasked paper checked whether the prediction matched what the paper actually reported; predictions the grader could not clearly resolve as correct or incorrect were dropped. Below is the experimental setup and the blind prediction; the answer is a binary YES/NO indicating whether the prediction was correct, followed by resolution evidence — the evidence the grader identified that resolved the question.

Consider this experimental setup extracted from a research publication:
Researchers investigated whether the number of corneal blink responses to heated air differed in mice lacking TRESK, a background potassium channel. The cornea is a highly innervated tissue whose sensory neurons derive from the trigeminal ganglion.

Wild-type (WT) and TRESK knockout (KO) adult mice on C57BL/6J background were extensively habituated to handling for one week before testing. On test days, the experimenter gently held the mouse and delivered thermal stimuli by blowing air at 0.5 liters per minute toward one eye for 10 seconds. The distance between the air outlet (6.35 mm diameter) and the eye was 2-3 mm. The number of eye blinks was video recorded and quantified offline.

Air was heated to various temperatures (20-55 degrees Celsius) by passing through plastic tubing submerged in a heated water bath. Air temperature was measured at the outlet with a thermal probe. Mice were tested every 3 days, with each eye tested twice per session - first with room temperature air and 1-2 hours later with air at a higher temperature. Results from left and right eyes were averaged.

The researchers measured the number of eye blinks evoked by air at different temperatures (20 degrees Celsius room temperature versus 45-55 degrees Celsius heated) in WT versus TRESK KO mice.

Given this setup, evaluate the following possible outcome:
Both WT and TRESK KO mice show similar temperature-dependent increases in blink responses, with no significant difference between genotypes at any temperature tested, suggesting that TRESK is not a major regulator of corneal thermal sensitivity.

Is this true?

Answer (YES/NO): NO